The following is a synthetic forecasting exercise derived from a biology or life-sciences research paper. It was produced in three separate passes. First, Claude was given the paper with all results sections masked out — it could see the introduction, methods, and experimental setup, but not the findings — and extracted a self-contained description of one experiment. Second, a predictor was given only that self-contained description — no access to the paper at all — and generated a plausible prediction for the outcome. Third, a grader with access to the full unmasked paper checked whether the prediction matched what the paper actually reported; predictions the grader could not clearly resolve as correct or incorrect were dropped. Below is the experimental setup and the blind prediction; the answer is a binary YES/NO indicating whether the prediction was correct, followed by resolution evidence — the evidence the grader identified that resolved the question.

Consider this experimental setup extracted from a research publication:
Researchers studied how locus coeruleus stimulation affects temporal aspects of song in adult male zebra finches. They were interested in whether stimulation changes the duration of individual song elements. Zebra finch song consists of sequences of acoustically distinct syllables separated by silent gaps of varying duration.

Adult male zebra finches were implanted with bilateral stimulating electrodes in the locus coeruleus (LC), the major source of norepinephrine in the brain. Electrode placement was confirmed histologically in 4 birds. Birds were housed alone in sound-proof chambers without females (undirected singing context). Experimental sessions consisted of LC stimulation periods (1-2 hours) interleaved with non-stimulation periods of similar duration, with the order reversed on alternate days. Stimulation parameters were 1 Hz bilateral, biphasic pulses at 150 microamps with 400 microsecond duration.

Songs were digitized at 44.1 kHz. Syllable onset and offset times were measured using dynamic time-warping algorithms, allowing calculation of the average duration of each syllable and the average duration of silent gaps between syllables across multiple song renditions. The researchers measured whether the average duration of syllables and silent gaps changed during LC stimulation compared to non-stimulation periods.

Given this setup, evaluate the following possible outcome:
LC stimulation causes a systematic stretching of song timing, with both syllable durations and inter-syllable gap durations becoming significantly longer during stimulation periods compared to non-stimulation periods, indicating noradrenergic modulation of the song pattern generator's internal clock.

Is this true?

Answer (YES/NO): NO